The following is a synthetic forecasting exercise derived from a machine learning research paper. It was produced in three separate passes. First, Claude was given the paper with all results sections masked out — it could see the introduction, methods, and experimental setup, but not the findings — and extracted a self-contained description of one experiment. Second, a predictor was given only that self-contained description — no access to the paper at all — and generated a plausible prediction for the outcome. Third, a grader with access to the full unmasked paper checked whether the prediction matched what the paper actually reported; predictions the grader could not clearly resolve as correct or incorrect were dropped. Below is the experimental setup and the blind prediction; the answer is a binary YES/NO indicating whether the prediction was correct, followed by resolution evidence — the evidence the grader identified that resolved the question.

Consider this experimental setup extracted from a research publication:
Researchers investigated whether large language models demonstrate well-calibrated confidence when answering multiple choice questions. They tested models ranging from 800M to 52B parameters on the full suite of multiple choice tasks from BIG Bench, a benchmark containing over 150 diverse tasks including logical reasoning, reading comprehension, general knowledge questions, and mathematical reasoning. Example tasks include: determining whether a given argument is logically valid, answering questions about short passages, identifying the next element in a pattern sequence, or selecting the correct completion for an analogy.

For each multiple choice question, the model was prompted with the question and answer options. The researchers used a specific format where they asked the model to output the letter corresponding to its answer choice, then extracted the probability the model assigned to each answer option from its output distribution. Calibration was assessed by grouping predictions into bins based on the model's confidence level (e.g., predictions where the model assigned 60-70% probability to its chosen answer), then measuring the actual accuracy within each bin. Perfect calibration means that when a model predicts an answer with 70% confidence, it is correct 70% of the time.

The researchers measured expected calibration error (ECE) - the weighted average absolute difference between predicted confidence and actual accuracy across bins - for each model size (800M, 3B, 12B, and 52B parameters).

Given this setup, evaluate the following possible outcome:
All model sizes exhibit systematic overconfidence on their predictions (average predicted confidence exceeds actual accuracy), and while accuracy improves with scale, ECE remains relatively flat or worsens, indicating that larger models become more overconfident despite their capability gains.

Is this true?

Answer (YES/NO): NO